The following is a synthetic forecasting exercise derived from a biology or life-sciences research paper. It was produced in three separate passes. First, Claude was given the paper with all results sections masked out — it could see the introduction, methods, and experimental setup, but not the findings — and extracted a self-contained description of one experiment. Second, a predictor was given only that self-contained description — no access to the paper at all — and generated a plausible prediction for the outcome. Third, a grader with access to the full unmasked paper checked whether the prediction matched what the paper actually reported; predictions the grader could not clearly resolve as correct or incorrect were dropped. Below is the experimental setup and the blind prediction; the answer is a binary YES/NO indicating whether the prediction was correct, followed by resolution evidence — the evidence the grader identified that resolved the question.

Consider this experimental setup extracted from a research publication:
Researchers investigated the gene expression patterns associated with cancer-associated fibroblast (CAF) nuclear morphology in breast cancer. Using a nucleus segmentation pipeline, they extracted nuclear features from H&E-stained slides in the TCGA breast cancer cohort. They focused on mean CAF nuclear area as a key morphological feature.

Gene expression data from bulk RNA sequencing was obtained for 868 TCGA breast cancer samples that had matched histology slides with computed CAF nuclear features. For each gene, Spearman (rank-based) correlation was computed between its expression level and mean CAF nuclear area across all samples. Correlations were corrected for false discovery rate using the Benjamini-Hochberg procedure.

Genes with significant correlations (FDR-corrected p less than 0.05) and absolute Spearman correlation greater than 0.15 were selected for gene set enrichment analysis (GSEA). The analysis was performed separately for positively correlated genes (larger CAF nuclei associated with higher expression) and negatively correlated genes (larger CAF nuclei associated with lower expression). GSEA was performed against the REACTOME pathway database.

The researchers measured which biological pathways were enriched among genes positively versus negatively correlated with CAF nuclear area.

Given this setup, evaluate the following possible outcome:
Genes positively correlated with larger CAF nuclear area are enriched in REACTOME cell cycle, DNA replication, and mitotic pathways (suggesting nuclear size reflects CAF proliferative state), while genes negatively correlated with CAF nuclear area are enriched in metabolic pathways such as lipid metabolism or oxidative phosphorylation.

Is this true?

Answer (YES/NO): NO